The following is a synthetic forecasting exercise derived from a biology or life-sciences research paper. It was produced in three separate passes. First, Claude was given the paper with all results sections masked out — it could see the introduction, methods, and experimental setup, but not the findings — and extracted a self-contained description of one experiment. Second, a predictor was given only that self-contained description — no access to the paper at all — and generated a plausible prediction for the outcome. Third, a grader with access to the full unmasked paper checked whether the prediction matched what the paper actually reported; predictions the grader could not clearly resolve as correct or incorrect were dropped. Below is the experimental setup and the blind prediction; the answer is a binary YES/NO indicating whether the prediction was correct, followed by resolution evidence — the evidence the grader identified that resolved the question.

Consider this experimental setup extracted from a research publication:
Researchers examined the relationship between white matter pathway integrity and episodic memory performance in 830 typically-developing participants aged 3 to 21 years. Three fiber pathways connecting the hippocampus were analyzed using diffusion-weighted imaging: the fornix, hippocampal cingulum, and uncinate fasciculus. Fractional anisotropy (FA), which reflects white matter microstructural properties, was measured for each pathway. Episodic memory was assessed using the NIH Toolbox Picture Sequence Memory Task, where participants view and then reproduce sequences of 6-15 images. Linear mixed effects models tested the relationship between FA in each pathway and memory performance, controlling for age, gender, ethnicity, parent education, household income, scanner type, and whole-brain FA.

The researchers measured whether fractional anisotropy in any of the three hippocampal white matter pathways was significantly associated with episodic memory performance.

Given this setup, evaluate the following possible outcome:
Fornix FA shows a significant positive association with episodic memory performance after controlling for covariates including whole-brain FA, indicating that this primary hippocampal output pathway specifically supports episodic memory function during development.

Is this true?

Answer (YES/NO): NO